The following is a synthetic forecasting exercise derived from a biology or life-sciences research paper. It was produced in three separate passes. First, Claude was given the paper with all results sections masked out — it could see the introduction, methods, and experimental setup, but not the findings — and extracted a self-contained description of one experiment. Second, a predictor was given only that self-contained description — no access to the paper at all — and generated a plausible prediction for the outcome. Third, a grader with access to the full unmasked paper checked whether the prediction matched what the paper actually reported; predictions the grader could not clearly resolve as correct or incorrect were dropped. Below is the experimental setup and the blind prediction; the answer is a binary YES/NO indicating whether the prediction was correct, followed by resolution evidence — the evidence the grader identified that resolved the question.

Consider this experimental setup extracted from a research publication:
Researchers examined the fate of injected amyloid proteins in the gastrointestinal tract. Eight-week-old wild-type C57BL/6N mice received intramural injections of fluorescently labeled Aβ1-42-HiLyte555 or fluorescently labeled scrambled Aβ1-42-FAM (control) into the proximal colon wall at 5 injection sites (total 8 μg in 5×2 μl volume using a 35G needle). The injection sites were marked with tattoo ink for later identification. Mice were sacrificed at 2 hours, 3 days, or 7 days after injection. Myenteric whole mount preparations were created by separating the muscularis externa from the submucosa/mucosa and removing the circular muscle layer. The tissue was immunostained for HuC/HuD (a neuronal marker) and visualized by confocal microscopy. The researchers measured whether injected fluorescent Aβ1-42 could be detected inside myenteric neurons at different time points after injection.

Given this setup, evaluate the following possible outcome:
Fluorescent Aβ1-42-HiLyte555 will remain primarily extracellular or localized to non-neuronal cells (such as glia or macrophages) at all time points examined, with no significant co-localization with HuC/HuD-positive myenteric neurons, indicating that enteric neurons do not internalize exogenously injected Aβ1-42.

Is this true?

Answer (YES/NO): NO